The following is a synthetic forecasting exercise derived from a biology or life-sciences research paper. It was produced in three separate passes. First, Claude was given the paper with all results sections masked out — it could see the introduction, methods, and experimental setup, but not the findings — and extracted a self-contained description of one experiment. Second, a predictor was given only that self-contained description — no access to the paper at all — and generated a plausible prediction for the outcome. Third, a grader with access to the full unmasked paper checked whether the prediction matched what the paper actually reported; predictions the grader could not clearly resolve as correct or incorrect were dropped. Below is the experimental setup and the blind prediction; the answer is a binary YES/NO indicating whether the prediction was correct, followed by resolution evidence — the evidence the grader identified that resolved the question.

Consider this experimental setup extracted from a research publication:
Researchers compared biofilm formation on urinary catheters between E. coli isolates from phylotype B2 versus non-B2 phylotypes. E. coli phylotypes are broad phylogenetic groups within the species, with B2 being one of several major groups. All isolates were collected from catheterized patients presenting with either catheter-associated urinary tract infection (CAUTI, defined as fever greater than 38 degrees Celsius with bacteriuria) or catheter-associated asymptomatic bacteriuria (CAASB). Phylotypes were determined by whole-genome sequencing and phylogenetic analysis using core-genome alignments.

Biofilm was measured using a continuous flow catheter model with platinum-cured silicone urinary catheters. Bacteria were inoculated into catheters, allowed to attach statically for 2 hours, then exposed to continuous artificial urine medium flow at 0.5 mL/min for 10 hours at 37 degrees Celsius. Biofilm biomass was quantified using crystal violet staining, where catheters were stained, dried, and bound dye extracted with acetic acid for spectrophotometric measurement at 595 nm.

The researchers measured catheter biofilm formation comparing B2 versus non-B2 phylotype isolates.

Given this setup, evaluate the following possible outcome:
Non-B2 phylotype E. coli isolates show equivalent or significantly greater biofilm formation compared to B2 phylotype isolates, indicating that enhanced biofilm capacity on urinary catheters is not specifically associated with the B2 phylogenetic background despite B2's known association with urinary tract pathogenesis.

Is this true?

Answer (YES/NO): NO